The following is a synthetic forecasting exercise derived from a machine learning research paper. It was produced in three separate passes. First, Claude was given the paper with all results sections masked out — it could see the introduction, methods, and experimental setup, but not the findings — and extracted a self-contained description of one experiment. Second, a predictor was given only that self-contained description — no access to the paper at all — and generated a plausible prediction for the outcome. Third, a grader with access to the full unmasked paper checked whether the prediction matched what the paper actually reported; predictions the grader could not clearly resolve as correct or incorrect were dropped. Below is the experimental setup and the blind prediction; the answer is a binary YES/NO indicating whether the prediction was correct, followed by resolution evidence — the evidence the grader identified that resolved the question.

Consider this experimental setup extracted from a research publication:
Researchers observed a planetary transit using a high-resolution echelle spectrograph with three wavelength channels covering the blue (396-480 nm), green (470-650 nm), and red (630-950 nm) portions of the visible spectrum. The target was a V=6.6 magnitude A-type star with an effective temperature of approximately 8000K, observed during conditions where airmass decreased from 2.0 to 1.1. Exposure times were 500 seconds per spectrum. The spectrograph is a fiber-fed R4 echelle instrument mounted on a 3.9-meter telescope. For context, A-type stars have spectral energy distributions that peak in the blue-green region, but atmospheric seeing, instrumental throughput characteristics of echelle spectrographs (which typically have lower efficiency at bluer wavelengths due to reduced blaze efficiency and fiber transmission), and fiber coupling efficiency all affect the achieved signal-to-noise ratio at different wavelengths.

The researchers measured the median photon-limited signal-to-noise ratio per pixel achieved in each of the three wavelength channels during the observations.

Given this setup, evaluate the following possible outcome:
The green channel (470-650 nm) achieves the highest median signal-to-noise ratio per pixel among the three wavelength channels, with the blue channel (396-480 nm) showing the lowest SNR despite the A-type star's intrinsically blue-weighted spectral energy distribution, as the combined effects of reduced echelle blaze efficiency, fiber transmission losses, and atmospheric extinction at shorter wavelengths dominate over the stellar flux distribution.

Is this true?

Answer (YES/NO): NO